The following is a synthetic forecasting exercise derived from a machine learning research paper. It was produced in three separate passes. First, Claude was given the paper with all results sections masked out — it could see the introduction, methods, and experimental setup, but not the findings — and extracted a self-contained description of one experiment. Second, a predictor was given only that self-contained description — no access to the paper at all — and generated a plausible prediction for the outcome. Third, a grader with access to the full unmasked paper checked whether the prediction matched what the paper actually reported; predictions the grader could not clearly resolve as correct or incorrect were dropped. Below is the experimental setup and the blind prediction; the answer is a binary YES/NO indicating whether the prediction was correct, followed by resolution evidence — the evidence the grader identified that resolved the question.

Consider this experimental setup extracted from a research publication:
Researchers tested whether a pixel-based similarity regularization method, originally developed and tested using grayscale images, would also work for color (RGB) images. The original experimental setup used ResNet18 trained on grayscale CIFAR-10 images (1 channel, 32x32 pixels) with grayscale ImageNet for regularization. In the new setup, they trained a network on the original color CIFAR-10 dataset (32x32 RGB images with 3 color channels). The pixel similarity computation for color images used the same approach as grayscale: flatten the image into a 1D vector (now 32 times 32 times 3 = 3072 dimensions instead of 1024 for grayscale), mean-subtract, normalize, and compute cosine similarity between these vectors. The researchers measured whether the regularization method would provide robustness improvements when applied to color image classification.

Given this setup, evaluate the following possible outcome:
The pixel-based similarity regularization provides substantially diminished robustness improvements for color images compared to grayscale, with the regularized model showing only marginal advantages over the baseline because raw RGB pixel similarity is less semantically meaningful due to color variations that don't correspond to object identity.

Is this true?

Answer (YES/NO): NO